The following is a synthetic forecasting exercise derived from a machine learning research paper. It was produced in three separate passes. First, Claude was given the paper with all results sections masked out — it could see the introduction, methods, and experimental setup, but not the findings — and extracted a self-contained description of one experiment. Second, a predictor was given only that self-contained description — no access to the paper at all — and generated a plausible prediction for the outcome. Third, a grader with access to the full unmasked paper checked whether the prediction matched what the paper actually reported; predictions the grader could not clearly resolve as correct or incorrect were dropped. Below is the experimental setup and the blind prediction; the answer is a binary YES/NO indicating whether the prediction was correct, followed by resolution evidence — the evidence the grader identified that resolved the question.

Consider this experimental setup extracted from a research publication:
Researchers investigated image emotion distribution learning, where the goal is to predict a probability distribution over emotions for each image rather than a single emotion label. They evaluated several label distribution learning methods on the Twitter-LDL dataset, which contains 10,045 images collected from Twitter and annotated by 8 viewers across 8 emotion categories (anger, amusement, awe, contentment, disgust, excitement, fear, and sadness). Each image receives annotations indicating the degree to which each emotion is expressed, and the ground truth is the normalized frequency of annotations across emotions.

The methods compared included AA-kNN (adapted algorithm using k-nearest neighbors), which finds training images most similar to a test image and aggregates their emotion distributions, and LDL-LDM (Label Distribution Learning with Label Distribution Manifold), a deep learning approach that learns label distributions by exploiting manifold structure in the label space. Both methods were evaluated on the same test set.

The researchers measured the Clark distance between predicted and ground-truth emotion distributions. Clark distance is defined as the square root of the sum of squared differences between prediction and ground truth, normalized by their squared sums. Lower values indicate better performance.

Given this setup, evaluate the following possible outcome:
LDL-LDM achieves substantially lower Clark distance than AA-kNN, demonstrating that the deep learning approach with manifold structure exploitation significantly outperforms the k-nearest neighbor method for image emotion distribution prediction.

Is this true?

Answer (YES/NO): NO